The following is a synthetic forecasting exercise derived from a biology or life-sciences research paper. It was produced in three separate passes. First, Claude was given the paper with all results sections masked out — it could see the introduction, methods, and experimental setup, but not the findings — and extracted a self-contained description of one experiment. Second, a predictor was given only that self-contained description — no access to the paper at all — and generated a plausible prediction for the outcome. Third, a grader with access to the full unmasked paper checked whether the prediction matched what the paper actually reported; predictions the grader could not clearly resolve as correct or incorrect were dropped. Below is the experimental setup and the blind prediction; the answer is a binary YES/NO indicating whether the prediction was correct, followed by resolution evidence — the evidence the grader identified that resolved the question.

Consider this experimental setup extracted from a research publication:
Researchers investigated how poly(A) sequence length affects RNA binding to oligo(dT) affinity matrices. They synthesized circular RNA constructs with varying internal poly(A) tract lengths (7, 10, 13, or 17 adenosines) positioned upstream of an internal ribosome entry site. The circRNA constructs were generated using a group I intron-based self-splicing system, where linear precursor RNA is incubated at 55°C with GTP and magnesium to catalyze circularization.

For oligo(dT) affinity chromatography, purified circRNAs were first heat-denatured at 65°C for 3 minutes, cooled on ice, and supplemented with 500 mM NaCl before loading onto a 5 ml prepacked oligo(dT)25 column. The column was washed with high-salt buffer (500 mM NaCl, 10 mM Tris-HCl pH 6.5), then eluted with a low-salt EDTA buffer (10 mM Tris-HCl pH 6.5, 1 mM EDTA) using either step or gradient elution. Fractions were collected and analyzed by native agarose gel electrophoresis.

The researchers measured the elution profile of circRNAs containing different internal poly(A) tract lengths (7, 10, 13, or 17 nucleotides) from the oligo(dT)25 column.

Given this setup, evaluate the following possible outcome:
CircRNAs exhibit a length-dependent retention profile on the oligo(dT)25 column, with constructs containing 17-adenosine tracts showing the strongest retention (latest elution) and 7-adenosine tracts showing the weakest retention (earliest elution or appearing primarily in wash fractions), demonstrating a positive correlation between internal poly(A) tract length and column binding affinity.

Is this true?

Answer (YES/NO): YES